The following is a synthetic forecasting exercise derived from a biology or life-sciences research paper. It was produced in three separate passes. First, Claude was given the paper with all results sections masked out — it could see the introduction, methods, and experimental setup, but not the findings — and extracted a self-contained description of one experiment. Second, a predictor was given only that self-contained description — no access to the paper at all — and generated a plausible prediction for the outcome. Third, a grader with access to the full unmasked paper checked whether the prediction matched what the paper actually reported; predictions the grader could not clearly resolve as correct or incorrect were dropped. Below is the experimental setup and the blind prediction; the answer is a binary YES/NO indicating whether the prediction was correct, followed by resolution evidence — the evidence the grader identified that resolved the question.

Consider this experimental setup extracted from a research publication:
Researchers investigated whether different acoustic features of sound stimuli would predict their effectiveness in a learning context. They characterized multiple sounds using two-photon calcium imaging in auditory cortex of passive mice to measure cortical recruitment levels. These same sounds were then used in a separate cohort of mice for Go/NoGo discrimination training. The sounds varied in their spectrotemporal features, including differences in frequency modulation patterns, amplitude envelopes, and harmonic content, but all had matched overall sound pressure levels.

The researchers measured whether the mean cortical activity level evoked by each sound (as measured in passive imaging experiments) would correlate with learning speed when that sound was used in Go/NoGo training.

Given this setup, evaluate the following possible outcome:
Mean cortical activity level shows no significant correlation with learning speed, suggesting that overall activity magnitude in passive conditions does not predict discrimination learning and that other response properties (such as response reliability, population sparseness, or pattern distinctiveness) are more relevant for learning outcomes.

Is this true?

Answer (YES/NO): NO